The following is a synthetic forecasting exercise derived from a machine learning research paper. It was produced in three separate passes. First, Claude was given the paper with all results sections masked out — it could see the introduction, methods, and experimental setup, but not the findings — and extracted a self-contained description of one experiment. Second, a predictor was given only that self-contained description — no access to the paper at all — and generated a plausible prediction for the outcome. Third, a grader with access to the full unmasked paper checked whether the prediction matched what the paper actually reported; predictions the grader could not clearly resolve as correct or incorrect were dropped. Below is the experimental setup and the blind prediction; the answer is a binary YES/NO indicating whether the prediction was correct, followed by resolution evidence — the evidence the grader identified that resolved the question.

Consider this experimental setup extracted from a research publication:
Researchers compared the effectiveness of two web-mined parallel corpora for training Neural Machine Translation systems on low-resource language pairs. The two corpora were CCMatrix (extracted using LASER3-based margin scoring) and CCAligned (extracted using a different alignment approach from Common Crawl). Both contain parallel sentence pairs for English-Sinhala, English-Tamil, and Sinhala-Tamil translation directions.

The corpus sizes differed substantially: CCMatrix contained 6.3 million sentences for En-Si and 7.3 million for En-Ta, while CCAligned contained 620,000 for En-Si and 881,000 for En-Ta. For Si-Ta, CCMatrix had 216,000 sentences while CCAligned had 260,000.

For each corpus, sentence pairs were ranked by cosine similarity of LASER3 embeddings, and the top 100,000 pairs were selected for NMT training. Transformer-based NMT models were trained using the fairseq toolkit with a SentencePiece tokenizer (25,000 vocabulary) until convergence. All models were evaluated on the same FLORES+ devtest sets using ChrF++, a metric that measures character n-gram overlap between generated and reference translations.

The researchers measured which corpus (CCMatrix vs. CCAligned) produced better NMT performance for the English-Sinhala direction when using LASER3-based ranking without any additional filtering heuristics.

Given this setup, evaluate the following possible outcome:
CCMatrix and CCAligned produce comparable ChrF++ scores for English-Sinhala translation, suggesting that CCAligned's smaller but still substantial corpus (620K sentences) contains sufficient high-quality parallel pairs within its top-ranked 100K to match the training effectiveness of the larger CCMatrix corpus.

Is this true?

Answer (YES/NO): NO